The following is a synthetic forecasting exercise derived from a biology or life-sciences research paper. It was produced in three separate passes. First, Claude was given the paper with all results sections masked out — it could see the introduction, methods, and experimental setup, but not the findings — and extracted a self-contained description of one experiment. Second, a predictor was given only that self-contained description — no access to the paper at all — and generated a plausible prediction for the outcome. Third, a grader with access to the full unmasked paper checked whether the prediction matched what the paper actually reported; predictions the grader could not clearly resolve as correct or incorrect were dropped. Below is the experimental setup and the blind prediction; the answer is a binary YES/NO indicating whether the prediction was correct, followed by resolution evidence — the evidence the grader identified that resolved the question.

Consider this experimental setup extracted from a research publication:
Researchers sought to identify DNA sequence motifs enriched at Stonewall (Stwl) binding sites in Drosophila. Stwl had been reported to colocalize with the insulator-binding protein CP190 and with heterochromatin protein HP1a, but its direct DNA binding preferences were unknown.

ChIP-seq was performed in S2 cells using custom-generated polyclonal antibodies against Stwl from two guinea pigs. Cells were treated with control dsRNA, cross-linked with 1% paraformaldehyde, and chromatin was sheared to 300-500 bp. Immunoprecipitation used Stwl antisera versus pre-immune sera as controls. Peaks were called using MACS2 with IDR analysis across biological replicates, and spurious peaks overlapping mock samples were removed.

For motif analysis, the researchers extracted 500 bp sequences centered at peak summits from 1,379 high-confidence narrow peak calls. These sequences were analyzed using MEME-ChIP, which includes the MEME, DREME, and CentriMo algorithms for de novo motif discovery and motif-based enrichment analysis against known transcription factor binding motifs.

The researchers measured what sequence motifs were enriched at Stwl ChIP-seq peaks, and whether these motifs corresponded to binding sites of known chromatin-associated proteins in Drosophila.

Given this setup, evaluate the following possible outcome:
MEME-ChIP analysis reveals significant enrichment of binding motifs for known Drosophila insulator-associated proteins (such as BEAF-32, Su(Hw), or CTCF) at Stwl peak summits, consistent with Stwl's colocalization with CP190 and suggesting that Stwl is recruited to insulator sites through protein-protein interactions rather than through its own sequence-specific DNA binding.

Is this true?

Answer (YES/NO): YES